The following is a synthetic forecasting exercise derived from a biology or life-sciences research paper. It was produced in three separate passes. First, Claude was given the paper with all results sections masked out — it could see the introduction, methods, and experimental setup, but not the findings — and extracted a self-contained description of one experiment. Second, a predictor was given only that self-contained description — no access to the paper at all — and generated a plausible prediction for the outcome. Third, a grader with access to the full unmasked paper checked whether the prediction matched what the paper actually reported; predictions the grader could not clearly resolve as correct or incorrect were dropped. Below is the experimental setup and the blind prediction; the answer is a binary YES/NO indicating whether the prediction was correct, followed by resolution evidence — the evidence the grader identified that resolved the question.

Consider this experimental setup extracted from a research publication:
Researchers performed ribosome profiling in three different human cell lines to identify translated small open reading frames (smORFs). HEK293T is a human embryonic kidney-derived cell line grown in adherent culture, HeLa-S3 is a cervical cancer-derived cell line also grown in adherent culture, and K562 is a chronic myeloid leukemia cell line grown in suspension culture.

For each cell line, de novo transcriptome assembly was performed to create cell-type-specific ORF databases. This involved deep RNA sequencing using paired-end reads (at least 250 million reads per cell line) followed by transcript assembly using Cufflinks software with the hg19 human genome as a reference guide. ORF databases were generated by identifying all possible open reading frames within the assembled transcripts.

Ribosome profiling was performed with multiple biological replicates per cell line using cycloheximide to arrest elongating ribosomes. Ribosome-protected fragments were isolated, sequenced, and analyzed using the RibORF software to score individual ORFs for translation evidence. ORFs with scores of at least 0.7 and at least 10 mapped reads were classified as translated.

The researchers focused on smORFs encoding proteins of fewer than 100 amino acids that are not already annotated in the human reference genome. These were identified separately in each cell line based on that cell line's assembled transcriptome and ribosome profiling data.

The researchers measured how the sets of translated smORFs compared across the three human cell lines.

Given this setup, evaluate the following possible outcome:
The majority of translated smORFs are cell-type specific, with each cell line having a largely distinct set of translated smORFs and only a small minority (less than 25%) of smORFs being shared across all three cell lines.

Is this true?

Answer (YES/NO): YES